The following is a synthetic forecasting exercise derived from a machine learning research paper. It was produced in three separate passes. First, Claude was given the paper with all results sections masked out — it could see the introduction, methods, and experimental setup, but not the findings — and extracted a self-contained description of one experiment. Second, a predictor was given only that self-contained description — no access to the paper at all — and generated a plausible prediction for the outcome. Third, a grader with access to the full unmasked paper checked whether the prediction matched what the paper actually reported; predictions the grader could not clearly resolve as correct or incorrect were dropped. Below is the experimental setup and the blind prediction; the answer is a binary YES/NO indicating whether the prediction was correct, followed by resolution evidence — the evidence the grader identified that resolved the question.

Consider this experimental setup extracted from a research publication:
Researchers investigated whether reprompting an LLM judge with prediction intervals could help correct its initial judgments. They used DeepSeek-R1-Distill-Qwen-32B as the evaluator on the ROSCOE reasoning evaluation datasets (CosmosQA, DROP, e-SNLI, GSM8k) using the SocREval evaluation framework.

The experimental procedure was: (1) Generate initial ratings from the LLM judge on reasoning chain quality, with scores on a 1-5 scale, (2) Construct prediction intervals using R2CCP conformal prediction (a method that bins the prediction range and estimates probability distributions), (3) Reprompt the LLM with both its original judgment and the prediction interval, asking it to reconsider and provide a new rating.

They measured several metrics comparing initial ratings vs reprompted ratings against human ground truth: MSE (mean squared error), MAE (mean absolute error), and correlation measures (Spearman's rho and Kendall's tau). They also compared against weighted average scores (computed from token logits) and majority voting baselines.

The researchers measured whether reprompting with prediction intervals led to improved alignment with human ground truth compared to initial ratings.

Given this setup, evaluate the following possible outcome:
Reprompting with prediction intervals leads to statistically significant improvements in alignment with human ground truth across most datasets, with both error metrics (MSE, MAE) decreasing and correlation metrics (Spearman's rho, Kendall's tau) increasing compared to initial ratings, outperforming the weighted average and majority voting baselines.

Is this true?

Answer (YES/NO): NO